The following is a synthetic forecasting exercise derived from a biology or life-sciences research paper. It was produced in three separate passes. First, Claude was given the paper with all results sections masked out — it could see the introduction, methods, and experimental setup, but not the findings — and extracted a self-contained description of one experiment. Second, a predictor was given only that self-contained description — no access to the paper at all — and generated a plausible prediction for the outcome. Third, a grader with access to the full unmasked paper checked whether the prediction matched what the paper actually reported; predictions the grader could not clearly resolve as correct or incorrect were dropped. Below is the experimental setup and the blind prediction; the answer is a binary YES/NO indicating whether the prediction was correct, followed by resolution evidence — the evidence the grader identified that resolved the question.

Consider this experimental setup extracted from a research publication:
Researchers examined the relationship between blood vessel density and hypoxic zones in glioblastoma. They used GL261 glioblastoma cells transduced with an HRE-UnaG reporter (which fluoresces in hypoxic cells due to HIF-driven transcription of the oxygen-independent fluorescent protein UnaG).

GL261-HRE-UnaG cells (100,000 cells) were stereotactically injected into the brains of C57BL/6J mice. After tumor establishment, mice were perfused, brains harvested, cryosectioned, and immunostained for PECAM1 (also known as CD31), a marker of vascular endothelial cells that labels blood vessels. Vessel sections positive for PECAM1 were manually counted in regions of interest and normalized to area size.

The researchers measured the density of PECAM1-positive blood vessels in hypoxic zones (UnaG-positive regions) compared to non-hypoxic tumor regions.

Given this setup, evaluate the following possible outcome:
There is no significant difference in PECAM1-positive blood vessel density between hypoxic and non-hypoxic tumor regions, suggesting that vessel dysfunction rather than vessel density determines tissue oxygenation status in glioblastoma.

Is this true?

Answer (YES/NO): NO